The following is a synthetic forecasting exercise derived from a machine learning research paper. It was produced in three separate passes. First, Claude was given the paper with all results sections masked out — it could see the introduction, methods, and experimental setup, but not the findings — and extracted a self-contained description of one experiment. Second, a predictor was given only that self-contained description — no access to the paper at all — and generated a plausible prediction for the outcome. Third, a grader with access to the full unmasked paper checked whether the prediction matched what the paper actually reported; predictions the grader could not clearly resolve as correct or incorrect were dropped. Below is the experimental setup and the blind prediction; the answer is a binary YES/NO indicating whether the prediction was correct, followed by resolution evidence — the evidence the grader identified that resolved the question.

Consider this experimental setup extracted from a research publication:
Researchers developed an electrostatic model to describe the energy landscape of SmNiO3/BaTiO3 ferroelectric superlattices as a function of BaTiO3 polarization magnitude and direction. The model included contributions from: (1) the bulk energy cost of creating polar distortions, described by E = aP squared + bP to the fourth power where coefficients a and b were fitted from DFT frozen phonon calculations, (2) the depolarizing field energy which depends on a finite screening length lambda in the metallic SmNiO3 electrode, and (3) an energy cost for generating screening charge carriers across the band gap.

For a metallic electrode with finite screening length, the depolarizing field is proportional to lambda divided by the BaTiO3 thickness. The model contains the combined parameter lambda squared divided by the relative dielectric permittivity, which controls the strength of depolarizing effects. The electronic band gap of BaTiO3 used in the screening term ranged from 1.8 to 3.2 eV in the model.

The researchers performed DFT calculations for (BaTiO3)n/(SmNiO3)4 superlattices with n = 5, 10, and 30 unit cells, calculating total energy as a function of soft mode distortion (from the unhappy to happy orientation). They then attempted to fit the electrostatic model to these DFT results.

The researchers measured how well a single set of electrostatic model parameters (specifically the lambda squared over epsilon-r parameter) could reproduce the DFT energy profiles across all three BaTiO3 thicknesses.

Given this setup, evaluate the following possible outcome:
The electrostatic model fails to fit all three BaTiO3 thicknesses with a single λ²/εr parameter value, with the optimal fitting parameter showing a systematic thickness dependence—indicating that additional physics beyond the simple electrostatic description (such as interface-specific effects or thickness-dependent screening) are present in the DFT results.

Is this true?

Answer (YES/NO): NO